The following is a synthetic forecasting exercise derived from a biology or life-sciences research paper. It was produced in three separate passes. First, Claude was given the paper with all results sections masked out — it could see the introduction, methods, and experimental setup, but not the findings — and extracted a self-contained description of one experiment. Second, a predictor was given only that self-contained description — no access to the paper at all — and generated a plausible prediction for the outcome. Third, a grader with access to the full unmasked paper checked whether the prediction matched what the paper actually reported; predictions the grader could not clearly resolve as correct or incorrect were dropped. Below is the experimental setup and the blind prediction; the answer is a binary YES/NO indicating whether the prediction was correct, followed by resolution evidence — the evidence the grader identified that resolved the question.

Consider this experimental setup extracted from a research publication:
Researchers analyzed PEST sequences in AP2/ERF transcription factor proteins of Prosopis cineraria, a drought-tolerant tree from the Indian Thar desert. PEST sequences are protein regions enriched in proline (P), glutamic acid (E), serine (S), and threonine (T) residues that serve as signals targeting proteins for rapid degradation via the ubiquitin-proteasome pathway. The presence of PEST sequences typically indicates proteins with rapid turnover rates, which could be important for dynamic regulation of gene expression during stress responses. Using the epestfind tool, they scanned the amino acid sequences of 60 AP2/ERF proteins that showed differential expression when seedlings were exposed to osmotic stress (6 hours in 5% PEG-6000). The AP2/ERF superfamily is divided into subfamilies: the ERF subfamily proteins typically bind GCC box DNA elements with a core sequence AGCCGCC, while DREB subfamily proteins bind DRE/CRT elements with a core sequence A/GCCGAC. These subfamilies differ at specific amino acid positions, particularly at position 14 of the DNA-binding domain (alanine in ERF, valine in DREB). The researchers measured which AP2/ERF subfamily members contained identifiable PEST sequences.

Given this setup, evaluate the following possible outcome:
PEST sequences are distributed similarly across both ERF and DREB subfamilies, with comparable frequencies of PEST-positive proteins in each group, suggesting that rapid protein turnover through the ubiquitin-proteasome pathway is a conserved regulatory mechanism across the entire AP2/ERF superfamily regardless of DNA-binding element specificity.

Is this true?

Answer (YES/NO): NO